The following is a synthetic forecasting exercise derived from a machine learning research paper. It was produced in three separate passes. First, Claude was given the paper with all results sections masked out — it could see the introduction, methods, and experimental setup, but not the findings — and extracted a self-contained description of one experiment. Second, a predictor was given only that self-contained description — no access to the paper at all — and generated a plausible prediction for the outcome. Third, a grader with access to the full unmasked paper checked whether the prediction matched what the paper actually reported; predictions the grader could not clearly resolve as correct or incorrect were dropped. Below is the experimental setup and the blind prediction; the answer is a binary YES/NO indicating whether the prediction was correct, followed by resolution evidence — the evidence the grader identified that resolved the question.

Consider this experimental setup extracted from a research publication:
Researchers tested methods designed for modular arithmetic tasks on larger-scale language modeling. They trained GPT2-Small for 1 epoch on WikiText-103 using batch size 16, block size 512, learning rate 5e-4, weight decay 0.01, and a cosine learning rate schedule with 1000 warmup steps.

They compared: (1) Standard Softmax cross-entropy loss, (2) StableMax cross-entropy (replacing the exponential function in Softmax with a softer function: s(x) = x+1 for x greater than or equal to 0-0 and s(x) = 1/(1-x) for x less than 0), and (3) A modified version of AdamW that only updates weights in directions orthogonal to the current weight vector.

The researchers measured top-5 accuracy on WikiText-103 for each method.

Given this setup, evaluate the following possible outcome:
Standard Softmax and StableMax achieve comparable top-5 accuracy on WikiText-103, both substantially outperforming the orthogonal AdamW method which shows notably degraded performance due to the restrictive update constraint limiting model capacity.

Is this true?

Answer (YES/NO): NO